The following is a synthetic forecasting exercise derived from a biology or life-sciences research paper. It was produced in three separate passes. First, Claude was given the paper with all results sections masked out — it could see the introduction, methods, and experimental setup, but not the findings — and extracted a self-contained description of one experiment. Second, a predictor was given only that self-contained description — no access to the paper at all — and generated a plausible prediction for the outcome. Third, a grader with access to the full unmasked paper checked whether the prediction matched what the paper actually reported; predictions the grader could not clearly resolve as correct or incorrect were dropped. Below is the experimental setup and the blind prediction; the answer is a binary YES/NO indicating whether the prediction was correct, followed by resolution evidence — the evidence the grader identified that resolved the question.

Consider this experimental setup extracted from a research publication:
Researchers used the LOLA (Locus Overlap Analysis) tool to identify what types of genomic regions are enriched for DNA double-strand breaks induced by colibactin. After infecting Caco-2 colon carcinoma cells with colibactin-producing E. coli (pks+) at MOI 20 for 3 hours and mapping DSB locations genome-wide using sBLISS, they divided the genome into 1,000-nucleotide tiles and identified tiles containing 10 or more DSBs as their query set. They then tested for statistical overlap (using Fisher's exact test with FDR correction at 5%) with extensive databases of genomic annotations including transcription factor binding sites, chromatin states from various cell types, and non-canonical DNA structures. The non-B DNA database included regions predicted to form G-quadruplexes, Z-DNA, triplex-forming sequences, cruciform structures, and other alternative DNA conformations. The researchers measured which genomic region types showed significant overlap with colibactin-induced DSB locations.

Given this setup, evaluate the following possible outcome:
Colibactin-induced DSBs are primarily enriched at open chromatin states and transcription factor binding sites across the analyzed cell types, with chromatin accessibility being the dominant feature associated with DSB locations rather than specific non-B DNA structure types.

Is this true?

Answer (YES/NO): NO